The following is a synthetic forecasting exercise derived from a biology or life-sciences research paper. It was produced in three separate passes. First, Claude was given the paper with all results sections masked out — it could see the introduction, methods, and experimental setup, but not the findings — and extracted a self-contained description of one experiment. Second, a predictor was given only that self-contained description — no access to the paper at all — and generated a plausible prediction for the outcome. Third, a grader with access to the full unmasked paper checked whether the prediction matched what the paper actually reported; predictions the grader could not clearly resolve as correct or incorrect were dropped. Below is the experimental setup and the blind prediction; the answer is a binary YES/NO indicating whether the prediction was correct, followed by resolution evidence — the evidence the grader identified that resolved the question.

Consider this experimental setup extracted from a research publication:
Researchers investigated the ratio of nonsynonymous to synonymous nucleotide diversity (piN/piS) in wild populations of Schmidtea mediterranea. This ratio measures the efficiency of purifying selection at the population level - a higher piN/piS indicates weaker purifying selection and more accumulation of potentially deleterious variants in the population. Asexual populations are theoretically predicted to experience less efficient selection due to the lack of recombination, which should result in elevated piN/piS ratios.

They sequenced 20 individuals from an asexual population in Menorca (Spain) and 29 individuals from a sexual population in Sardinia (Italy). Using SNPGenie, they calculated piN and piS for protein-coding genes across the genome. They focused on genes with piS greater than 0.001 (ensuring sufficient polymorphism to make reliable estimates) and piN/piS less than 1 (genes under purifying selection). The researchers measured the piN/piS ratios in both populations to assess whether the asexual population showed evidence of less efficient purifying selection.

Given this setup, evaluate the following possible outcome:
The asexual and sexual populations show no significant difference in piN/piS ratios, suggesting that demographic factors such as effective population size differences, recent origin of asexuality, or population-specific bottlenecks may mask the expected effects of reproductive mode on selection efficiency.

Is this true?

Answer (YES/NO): NO